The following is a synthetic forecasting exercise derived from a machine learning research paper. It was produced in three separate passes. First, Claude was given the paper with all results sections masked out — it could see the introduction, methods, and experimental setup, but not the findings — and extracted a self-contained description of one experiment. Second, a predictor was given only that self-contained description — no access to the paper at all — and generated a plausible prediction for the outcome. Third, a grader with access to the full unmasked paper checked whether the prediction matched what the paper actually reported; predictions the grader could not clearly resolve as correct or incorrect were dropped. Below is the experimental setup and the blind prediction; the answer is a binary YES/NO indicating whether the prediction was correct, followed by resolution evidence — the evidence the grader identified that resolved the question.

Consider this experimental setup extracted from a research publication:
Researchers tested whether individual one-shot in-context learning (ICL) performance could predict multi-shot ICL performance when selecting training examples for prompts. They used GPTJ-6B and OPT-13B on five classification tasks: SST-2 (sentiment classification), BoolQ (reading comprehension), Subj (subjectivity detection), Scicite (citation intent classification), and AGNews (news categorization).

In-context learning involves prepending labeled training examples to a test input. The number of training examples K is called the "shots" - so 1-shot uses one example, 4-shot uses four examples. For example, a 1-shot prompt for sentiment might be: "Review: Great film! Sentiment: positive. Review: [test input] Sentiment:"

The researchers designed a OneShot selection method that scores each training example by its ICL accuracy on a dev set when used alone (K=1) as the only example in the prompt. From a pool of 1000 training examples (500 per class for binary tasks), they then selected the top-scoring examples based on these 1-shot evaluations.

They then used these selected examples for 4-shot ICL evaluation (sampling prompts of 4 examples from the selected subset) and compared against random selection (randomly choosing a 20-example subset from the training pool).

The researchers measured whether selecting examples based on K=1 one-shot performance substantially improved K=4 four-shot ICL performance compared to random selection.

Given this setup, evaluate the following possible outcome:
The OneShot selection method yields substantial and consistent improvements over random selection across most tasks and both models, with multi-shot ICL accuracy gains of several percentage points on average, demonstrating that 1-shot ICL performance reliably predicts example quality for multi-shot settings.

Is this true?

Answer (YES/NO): NO